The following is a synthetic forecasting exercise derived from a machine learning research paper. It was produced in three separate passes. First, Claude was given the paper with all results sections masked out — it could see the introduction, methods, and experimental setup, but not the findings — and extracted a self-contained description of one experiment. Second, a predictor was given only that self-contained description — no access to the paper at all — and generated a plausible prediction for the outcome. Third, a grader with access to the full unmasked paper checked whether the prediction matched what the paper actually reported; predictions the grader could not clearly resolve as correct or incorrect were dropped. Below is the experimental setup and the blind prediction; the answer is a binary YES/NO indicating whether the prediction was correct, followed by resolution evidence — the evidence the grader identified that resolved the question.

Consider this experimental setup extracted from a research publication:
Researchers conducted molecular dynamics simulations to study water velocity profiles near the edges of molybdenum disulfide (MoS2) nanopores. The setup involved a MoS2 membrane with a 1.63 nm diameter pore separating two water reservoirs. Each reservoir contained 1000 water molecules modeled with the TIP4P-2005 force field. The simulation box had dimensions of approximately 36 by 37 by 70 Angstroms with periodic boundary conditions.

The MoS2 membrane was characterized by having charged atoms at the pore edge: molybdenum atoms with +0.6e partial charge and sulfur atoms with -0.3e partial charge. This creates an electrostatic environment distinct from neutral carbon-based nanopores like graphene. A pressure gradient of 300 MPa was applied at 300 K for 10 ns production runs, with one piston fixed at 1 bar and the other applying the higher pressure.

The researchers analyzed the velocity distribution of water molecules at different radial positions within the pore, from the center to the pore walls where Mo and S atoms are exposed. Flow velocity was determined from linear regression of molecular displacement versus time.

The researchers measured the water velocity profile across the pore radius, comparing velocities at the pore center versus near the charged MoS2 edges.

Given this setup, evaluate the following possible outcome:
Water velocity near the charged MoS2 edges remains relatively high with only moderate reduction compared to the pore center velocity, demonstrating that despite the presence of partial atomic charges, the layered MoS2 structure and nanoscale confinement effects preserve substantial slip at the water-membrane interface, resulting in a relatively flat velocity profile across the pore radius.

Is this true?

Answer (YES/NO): NO